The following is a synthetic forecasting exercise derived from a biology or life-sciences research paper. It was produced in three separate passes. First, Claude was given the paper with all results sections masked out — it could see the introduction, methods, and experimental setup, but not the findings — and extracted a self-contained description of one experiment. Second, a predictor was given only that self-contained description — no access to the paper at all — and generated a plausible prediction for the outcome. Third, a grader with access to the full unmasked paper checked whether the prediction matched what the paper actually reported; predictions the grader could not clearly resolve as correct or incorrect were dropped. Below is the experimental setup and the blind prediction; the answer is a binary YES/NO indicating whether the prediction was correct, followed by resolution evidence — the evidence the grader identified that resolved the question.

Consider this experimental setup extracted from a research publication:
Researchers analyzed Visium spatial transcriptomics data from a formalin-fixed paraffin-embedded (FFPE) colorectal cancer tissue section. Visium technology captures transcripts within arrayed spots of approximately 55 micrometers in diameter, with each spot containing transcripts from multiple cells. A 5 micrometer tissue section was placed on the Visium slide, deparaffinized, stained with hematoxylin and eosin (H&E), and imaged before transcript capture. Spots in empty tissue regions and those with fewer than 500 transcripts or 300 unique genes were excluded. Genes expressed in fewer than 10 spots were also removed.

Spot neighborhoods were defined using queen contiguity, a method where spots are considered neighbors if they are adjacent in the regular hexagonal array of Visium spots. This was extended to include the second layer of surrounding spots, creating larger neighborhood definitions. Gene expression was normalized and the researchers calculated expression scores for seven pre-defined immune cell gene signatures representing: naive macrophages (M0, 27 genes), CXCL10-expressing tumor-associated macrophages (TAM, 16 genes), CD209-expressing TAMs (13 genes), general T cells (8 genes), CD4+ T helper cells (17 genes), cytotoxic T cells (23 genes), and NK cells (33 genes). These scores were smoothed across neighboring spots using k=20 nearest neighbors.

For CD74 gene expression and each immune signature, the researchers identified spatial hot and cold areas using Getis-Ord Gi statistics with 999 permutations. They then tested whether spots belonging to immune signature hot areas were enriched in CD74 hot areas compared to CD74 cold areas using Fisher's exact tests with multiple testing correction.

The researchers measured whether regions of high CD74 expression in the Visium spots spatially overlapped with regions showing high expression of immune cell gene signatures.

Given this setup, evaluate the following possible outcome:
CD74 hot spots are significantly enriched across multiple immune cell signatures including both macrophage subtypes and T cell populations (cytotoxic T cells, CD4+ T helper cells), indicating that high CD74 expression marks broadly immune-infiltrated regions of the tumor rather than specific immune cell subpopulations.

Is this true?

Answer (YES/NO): YES